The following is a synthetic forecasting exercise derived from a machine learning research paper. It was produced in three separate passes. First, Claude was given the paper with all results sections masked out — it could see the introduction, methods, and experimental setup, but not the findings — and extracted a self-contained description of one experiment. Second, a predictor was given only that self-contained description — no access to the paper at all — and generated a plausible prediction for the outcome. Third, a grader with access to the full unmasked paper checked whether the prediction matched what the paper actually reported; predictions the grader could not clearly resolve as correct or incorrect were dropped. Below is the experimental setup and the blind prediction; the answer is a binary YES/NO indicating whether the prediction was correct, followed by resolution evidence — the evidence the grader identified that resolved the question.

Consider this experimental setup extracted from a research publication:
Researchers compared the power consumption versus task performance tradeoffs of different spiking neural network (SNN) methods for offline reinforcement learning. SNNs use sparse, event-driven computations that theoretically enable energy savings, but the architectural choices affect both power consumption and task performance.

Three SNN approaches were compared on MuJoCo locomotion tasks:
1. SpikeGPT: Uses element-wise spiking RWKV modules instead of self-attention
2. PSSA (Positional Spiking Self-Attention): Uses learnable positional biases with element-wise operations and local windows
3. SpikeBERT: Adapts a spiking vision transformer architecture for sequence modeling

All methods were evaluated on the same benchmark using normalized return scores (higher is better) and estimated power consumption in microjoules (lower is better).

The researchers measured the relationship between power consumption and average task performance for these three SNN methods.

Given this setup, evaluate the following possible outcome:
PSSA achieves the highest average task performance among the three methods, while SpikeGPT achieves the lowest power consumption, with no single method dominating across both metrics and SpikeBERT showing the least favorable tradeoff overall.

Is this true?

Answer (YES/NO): YES